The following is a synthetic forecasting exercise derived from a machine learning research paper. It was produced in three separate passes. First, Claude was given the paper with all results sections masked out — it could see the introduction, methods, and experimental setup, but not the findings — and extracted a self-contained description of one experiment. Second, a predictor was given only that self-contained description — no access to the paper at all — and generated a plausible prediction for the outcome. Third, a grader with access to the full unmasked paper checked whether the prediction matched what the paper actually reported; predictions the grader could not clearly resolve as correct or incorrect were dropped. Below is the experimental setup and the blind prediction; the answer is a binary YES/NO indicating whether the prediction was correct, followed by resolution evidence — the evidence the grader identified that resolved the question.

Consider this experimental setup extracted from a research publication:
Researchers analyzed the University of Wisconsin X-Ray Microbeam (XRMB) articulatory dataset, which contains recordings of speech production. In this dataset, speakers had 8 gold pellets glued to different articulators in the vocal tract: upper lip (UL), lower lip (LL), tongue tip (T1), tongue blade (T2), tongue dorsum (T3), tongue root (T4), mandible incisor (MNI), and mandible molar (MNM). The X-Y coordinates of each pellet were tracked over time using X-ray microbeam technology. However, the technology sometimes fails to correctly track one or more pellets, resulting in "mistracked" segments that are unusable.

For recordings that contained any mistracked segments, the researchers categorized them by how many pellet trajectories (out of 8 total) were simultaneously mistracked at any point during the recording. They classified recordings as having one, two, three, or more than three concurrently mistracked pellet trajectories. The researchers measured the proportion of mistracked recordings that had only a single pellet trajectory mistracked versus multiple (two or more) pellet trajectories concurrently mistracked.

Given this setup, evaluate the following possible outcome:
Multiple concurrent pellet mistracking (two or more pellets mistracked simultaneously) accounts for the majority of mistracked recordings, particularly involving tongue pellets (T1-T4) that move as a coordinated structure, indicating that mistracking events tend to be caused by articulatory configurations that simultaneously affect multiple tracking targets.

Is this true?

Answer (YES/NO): NO